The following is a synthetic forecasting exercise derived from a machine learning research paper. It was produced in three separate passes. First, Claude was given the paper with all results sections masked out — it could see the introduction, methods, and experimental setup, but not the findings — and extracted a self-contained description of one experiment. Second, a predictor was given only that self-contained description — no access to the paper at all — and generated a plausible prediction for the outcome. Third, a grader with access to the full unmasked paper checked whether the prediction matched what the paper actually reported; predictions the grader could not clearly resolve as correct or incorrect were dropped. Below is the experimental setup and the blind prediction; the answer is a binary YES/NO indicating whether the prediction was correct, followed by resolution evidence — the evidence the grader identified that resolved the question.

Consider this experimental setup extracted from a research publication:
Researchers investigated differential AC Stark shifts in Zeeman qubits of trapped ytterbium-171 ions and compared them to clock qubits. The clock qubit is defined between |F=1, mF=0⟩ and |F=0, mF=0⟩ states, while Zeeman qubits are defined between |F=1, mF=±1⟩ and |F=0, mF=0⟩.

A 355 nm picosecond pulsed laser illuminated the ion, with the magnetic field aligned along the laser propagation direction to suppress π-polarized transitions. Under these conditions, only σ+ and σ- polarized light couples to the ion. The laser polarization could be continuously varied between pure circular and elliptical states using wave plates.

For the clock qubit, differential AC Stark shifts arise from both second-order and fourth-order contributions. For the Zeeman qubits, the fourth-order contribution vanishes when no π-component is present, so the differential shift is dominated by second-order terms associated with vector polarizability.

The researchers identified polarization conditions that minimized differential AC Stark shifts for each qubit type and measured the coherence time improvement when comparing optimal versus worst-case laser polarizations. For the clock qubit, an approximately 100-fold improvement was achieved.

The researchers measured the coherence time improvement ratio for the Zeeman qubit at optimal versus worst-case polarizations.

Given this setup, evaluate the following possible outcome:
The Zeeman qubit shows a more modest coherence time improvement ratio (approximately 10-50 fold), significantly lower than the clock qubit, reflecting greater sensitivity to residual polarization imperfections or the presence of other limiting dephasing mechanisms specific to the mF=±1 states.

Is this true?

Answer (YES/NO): YES